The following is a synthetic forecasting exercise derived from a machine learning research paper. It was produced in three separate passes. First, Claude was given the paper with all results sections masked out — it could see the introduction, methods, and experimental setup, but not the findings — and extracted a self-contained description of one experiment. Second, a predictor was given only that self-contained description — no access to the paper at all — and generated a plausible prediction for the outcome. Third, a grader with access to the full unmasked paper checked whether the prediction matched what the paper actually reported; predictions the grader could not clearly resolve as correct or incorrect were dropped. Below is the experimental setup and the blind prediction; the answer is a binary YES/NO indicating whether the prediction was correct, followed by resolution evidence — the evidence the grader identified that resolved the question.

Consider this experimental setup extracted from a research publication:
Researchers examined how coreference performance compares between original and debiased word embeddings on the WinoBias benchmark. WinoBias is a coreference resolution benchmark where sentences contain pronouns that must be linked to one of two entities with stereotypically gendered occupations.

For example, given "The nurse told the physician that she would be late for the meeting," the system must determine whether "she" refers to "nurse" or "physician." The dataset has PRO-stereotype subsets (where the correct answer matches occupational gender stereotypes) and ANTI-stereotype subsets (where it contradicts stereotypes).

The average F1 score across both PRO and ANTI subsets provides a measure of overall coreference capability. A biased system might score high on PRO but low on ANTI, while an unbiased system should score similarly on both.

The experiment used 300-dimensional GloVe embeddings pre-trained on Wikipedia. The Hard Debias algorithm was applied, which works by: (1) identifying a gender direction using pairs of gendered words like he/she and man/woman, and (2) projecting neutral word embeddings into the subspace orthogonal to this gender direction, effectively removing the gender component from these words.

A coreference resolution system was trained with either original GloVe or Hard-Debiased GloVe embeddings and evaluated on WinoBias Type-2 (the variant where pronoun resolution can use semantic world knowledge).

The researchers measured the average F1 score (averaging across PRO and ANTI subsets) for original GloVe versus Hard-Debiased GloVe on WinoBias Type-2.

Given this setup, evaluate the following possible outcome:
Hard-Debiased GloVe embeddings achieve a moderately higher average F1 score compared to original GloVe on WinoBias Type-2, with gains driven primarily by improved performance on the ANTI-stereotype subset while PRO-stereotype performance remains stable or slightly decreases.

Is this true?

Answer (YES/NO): YES